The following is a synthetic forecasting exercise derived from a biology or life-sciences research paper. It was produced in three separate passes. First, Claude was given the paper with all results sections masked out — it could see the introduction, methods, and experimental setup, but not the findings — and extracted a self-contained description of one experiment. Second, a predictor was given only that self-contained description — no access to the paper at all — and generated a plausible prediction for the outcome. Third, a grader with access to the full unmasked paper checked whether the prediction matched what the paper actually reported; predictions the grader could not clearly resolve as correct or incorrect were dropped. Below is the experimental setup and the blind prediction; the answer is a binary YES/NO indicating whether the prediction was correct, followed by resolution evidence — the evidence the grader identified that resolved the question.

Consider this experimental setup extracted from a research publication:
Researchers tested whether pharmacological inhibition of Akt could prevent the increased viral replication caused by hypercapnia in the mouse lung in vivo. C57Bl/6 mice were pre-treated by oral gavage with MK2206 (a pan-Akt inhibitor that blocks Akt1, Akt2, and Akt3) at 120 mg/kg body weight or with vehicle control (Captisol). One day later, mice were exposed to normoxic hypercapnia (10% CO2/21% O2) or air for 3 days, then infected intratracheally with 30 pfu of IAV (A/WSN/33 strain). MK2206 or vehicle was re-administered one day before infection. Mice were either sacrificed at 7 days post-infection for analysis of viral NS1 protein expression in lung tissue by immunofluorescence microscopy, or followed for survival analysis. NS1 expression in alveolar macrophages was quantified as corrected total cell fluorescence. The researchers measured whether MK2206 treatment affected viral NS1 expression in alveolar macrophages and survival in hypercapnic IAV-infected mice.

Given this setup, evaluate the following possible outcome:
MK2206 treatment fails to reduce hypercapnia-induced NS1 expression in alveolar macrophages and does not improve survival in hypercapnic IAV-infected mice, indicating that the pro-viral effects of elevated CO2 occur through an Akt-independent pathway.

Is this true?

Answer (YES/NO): NO